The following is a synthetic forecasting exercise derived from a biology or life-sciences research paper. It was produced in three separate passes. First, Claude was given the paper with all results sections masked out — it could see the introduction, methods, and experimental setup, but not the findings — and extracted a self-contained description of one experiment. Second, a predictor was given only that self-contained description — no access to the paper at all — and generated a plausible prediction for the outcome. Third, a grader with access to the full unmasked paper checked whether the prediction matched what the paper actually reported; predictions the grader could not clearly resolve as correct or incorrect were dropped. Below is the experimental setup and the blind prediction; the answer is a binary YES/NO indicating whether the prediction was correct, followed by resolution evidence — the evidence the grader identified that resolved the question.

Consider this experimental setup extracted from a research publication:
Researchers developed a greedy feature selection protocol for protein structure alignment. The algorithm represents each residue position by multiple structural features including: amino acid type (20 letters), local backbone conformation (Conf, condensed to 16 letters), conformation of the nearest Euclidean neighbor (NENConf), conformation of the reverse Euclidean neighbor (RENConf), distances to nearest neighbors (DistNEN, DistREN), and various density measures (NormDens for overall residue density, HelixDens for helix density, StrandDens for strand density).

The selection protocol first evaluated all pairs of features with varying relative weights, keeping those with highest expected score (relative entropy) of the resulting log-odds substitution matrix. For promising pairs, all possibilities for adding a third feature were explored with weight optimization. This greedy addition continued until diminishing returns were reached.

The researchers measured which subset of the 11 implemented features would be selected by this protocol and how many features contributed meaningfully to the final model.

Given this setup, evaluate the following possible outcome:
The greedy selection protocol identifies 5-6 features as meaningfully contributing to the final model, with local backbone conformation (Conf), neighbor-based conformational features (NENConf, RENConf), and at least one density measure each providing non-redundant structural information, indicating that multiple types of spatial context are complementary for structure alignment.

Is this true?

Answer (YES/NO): NO